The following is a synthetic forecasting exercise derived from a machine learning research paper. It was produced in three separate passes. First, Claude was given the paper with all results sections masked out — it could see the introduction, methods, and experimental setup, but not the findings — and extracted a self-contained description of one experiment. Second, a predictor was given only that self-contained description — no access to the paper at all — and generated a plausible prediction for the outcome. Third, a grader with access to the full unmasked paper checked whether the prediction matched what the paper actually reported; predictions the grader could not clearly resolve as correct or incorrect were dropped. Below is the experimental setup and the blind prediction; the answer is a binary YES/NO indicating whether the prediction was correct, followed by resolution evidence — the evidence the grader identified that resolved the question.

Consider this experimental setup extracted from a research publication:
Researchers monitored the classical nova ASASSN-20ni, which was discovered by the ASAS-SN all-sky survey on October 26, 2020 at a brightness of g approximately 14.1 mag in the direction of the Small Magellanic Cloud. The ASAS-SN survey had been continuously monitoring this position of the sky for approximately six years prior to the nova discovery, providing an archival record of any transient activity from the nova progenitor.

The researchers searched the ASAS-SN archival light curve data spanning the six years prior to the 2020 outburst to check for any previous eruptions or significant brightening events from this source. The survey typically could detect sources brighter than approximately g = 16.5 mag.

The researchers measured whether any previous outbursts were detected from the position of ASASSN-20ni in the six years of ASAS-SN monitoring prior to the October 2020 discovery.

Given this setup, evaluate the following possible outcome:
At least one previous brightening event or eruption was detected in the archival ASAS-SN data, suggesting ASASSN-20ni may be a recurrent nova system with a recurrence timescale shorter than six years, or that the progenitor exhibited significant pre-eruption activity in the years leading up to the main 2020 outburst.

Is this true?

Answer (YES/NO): NO